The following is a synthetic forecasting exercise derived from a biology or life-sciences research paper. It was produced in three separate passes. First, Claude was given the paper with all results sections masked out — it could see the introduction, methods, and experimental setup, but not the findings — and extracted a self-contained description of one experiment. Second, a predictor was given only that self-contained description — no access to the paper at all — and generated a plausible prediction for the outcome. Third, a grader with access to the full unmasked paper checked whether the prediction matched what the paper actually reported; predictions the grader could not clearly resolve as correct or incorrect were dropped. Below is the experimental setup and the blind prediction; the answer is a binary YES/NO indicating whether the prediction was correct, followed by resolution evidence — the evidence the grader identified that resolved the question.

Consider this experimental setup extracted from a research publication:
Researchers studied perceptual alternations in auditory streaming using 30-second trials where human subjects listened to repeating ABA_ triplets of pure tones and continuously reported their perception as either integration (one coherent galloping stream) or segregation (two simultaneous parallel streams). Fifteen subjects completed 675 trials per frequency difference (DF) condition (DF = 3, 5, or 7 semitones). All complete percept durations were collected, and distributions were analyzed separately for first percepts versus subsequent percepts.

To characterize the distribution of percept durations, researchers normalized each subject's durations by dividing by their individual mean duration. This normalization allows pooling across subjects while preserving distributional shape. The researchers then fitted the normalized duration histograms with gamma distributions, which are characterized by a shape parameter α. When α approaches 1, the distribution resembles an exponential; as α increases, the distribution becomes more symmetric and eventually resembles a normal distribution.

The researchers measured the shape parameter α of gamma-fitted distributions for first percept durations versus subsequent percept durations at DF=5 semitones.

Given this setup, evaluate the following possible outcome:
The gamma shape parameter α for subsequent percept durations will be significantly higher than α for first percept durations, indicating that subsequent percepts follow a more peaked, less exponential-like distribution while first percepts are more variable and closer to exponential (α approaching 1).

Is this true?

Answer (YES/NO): NO